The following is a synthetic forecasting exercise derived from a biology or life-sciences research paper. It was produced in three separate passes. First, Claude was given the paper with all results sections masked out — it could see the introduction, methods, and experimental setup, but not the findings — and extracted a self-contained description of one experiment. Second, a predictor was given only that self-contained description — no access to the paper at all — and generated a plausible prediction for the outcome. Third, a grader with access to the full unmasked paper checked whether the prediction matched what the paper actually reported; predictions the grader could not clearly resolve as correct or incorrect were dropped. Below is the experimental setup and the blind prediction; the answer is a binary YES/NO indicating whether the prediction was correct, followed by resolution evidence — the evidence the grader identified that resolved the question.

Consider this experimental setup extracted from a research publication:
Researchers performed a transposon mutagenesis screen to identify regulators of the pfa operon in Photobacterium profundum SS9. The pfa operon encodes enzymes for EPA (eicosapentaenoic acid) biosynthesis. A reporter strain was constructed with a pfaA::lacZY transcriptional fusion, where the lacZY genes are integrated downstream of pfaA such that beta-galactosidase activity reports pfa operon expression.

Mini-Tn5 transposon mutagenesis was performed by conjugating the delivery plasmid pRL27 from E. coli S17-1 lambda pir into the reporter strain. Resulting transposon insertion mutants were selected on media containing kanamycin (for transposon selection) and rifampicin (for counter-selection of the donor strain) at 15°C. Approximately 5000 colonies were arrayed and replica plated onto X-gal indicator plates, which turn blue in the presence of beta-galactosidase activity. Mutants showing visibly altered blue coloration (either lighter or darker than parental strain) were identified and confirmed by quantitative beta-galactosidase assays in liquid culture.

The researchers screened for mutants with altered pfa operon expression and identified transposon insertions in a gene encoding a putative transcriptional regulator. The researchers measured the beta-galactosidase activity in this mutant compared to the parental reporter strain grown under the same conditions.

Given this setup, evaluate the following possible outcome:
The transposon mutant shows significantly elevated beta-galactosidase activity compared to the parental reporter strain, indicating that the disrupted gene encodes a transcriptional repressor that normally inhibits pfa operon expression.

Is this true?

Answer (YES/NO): NO